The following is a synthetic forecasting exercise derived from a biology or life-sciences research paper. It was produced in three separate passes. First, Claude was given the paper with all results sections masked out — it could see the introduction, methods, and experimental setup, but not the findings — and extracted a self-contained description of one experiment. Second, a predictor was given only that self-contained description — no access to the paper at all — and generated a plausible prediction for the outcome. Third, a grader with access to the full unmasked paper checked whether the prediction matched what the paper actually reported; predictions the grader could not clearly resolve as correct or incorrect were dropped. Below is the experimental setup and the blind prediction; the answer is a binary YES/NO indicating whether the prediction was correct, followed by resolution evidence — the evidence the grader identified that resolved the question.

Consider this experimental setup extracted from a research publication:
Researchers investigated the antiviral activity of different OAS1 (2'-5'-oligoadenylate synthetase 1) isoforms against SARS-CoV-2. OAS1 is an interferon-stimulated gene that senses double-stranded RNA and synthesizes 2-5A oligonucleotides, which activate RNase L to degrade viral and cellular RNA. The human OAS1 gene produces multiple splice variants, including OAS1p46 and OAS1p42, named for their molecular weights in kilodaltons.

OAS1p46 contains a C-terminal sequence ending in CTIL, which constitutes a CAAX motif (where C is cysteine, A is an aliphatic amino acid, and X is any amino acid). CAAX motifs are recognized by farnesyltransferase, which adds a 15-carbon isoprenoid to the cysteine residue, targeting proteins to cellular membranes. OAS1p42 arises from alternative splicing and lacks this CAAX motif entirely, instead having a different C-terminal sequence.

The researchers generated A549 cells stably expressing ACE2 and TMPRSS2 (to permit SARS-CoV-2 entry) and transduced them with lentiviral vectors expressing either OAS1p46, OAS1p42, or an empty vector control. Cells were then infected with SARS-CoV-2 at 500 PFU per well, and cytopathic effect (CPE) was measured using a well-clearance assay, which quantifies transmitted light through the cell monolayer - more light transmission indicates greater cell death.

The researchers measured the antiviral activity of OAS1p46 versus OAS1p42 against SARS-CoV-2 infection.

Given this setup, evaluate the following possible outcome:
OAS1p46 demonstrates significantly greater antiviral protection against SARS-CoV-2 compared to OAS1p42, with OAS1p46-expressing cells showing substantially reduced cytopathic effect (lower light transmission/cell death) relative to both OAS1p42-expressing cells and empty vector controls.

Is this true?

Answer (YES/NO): YES